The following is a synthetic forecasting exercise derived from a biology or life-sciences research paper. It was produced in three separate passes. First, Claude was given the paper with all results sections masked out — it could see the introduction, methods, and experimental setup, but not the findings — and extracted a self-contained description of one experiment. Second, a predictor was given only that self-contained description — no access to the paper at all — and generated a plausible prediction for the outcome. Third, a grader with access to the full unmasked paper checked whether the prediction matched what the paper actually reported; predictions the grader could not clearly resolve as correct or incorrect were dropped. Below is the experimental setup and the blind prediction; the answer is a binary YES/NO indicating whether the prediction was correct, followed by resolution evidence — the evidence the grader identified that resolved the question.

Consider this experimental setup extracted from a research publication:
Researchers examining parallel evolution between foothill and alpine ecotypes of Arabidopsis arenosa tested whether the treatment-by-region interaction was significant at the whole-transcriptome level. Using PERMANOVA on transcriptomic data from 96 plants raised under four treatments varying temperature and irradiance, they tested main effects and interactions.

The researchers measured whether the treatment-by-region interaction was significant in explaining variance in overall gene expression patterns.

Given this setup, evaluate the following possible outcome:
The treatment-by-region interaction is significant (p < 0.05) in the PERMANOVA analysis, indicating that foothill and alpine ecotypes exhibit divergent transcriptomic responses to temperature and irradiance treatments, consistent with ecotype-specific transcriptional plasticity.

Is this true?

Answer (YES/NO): NO